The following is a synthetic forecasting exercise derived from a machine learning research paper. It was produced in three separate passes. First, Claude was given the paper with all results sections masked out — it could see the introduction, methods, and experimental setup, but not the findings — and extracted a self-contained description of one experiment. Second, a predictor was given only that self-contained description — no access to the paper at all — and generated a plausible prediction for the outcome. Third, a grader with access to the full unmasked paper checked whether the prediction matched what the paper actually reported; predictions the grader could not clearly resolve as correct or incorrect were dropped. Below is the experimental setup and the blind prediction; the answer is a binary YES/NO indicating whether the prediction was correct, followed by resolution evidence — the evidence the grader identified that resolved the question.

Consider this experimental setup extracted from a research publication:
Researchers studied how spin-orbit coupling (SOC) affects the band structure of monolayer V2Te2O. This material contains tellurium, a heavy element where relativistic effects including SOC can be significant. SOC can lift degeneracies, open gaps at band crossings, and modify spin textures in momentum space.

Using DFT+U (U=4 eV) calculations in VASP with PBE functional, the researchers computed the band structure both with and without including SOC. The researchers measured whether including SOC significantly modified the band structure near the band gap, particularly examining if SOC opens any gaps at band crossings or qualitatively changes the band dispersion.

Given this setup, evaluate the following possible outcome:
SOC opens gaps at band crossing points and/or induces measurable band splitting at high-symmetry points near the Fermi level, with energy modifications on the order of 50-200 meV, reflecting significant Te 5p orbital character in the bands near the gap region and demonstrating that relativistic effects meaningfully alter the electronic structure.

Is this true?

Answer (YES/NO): NO